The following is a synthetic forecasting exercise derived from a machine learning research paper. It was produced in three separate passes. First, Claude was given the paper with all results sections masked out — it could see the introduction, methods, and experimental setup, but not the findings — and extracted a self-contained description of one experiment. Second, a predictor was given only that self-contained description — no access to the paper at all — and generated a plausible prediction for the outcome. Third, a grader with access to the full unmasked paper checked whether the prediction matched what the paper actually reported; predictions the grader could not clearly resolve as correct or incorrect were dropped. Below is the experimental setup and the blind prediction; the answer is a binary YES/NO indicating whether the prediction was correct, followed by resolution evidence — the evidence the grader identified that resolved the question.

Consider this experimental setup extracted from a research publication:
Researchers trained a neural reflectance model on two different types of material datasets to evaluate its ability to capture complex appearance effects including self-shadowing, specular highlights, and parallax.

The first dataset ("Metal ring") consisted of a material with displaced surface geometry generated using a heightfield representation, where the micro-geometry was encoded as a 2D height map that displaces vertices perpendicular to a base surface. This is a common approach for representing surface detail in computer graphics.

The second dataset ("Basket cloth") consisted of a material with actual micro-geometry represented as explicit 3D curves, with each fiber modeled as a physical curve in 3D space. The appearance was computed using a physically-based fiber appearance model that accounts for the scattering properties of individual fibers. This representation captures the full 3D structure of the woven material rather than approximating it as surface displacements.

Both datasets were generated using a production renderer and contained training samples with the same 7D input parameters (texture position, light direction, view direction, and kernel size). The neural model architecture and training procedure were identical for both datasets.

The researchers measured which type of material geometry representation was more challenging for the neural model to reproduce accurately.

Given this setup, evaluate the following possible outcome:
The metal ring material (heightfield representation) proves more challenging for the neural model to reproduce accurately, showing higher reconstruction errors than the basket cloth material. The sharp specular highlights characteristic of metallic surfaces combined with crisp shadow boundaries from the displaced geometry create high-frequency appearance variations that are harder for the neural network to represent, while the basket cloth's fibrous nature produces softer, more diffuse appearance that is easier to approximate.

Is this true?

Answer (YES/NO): NO